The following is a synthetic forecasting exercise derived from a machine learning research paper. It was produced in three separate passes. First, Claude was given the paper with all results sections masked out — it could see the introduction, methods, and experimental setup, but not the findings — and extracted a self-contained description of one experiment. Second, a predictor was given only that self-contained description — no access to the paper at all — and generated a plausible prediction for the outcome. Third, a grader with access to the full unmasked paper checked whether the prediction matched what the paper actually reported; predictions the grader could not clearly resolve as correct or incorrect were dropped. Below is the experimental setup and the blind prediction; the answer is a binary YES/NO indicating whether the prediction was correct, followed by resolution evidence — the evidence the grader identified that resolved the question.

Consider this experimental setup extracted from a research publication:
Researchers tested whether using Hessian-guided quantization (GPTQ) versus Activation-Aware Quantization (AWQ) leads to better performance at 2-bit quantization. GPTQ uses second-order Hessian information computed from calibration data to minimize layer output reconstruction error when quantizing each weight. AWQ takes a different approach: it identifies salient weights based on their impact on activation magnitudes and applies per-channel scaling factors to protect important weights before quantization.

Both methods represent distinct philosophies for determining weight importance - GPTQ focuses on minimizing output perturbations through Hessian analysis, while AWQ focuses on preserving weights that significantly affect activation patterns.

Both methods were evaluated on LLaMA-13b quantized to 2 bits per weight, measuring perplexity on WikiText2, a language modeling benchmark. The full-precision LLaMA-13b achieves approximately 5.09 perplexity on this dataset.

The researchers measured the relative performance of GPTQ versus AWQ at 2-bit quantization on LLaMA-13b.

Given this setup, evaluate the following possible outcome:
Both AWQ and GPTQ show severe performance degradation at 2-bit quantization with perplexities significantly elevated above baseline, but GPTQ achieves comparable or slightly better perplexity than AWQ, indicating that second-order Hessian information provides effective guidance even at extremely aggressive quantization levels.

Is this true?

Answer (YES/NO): NO